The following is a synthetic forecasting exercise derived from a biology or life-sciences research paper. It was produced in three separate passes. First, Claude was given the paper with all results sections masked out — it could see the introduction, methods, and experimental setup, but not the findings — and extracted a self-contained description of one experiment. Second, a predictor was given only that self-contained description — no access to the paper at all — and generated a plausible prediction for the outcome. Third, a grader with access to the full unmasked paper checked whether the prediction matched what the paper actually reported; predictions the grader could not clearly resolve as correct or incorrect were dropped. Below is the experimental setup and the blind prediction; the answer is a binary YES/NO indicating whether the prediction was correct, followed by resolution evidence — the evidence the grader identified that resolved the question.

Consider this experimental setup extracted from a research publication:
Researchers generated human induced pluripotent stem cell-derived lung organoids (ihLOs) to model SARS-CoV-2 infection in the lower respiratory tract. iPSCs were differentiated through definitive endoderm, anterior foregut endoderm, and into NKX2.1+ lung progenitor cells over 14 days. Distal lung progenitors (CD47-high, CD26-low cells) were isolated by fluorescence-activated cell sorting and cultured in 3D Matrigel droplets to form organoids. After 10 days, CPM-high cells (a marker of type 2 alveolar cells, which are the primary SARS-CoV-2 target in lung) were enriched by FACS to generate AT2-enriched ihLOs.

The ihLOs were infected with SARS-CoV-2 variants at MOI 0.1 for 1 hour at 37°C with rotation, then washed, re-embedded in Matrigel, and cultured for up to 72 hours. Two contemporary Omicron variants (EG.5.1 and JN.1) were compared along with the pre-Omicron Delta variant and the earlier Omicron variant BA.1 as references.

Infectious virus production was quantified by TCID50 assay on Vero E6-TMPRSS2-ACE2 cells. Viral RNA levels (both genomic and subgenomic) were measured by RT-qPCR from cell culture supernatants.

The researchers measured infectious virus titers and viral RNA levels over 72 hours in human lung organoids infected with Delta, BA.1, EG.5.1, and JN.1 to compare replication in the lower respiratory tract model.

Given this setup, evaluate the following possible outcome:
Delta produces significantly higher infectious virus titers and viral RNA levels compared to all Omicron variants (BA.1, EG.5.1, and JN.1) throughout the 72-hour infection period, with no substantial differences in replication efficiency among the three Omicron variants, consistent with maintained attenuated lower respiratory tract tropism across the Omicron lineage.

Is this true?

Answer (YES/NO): NO